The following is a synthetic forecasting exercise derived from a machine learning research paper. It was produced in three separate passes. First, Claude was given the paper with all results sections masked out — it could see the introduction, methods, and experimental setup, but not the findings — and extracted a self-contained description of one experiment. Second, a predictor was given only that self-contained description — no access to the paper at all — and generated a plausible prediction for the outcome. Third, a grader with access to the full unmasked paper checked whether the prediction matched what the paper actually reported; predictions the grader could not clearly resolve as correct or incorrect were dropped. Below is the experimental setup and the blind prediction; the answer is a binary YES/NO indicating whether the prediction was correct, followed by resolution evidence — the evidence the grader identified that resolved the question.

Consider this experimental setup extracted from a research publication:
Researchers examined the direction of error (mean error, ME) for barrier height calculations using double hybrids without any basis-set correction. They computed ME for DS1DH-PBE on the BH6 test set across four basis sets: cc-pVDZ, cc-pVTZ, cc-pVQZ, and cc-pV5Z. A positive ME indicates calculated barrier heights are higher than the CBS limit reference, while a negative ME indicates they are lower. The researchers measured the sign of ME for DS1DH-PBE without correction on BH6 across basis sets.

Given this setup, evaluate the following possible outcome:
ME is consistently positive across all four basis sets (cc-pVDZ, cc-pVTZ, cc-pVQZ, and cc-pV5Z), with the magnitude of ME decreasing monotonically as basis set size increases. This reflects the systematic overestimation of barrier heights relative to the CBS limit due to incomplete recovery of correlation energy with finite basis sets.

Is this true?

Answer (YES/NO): NO